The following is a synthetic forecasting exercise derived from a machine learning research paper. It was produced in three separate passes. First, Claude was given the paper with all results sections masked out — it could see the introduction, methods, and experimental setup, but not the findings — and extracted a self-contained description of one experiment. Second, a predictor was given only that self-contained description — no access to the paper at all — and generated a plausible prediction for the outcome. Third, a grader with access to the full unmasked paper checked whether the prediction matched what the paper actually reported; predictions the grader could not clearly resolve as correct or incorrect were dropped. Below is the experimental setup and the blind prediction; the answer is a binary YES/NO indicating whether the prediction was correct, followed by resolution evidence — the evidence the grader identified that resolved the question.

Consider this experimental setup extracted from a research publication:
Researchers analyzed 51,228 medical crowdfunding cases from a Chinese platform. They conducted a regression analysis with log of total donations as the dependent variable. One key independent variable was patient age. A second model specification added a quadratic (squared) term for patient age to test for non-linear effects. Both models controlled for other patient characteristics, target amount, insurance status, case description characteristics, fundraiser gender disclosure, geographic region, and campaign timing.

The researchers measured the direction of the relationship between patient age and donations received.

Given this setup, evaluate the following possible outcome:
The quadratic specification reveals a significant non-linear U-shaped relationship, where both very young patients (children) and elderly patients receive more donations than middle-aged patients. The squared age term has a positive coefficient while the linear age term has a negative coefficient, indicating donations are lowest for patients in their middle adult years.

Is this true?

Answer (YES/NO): NO